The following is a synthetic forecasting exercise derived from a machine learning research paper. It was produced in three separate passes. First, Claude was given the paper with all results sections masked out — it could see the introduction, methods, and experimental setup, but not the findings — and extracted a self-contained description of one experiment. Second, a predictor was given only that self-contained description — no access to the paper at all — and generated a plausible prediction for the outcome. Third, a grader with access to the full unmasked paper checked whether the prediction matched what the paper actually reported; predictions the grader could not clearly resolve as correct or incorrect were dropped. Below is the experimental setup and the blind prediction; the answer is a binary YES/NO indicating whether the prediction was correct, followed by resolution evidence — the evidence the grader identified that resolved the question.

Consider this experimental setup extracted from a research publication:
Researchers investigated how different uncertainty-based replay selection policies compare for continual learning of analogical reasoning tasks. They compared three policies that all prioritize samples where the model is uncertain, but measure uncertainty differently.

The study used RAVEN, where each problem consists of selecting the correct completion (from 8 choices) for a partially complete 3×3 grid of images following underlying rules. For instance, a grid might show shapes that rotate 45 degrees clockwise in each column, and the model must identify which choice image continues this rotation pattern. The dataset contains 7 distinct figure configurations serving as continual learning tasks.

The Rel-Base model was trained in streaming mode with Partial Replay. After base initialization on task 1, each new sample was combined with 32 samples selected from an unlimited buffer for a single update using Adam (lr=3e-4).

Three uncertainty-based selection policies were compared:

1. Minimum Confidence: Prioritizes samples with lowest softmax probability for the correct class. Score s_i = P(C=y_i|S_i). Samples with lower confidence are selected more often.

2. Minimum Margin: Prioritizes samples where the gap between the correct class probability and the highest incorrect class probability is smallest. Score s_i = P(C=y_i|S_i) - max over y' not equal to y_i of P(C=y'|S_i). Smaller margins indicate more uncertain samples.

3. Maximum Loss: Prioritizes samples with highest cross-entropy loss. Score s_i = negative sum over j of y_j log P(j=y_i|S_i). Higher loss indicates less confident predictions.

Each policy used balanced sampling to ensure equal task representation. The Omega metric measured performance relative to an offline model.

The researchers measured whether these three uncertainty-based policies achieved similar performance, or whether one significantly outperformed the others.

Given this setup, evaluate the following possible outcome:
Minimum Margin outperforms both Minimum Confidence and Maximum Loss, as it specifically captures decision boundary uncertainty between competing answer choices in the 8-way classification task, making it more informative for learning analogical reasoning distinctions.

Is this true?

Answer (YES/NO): YES